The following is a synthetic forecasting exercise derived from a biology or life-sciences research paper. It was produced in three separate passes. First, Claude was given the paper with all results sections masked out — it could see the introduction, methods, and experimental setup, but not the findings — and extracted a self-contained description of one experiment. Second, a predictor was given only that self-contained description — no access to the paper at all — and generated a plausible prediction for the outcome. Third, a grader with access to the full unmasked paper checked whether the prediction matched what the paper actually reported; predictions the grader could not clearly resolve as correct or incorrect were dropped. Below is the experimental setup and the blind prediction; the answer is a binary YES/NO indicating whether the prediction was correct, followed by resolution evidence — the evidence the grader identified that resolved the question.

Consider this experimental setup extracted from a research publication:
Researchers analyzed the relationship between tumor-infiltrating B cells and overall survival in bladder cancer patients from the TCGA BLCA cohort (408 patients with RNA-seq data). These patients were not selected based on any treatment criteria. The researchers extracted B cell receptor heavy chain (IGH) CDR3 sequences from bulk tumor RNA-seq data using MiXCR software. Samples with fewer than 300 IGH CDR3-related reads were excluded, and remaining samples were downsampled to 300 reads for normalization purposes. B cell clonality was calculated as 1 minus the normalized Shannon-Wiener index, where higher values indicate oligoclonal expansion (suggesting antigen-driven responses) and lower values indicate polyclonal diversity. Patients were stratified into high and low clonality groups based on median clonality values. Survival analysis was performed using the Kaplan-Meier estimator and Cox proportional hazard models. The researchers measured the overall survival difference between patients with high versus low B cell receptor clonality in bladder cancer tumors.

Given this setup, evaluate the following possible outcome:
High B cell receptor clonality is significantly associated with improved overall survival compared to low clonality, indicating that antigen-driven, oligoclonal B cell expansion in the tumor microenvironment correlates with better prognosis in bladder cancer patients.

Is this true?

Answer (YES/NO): NO